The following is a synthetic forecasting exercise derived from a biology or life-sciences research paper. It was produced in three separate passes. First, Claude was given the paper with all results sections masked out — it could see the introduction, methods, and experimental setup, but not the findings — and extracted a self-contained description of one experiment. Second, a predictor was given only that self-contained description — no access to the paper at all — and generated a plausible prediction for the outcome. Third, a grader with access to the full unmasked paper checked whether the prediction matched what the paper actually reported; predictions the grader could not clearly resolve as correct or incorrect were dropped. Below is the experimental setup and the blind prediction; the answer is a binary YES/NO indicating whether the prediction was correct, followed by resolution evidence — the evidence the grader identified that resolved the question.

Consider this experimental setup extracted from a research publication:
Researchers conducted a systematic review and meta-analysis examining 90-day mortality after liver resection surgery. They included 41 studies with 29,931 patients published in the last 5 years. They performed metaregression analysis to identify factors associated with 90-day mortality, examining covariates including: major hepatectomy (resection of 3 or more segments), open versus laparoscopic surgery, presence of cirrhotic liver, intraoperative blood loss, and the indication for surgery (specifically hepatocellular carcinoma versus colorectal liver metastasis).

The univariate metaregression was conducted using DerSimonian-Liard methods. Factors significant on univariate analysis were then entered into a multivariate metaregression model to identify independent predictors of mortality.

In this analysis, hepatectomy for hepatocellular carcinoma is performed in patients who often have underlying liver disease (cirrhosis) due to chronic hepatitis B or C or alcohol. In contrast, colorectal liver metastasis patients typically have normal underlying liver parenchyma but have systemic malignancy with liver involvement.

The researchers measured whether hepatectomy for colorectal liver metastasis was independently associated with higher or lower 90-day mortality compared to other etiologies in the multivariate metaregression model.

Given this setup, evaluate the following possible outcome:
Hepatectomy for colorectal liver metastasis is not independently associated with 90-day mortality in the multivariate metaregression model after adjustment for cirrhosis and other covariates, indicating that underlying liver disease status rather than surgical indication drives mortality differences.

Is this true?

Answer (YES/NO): NO